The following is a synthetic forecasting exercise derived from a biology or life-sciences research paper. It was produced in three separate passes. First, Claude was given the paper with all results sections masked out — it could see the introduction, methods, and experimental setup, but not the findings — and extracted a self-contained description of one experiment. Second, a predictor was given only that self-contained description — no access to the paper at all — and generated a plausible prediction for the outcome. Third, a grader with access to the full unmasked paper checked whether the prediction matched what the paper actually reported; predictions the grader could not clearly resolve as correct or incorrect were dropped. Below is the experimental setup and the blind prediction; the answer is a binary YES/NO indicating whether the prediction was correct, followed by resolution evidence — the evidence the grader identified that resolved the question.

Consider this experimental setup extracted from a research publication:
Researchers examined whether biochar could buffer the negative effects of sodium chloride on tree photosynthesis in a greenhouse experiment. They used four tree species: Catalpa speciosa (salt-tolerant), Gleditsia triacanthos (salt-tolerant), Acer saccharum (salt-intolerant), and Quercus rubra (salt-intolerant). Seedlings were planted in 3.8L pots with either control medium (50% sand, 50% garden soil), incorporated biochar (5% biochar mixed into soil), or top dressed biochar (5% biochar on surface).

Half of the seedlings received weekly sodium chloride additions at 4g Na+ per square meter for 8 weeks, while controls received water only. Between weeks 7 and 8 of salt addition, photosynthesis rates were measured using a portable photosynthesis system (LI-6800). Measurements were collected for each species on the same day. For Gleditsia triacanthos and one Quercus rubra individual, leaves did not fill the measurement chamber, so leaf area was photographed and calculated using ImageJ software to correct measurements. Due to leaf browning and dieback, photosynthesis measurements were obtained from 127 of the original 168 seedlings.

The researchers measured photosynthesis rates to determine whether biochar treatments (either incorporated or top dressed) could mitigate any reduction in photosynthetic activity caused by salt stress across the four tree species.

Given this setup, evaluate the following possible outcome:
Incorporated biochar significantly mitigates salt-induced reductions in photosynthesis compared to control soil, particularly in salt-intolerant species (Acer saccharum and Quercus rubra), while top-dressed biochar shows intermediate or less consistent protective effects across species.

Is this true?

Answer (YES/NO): NO